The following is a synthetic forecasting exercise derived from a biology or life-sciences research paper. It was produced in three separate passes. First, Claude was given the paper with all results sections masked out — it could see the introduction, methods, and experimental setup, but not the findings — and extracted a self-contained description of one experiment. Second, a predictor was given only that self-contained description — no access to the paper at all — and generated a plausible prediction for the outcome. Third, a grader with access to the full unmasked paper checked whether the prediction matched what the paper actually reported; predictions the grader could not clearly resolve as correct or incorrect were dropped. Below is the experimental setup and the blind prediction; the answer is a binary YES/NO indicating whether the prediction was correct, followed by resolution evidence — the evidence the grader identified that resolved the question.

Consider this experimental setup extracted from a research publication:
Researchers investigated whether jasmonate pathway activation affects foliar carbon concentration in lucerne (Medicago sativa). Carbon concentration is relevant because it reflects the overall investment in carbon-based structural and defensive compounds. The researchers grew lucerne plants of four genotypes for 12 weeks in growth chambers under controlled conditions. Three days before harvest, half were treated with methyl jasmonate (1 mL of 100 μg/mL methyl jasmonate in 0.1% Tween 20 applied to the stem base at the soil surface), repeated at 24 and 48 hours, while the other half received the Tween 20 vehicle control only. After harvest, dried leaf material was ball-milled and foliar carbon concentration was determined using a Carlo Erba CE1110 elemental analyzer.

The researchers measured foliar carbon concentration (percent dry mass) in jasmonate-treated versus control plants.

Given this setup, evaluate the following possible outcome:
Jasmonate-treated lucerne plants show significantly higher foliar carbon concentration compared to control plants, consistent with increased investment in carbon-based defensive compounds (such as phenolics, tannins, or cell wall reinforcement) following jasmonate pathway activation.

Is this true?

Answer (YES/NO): YES